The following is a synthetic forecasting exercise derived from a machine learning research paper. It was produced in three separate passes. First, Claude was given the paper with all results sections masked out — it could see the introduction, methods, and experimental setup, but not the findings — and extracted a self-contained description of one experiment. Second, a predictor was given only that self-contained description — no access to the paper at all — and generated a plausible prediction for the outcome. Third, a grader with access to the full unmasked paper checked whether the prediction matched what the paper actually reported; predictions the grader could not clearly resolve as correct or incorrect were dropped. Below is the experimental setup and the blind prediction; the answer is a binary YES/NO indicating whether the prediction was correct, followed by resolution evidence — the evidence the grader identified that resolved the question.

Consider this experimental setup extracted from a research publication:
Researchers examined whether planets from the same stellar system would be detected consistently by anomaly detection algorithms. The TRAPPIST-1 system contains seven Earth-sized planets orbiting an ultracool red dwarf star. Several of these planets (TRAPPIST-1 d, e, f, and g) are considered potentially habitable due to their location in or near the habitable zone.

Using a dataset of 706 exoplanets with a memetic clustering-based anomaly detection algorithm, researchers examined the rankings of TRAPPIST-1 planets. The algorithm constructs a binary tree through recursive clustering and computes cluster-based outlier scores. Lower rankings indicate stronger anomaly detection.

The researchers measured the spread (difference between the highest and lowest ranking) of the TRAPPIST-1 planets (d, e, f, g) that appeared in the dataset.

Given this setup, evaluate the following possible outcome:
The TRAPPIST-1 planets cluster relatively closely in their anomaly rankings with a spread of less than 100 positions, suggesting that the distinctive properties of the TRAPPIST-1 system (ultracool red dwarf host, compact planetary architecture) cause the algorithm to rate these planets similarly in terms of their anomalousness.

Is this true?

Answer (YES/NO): YES